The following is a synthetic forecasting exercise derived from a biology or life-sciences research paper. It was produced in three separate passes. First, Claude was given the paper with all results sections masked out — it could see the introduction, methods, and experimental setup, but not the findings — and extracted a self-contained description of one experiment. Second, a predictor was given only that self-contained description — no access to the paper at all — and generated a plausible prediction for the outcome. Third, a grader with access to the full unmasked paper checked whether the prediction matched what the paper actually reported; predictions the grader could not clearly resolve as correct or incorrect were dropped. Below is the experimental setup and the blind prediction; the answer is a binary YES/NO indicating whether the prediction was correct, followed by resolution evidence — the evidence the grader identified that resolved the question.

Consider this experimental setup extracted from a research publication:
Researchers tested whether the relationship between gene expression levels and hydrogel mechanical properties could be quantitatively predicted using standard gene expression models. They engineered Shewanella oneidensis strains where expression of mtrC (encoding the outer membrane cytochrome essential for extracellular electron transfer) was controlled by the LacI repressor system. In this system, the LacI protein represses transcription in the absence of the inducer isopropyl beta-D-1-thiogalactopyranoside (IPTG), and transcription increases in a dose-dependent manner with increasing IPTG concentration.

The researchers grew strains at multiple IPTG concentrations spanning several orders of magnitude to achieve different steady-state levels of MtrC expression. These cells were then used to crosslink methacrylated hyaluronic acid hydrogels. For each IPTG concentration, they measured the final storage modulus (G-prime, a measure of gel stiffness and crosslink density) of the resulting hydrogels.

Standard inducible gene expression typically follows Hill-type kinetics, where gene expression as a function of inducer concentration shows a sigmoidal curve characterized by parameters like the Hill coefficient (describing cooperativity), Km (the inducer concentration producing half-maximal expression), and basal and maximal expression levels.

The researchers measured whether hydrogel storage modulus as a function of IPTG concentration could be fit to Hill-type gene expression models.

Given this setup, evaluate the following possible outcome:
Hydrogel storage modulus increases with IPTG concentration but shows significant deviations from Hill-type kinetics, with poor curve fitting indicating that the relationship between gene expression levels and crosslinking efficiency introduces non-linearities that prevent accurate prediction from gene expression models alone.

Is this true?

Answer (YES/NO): NO